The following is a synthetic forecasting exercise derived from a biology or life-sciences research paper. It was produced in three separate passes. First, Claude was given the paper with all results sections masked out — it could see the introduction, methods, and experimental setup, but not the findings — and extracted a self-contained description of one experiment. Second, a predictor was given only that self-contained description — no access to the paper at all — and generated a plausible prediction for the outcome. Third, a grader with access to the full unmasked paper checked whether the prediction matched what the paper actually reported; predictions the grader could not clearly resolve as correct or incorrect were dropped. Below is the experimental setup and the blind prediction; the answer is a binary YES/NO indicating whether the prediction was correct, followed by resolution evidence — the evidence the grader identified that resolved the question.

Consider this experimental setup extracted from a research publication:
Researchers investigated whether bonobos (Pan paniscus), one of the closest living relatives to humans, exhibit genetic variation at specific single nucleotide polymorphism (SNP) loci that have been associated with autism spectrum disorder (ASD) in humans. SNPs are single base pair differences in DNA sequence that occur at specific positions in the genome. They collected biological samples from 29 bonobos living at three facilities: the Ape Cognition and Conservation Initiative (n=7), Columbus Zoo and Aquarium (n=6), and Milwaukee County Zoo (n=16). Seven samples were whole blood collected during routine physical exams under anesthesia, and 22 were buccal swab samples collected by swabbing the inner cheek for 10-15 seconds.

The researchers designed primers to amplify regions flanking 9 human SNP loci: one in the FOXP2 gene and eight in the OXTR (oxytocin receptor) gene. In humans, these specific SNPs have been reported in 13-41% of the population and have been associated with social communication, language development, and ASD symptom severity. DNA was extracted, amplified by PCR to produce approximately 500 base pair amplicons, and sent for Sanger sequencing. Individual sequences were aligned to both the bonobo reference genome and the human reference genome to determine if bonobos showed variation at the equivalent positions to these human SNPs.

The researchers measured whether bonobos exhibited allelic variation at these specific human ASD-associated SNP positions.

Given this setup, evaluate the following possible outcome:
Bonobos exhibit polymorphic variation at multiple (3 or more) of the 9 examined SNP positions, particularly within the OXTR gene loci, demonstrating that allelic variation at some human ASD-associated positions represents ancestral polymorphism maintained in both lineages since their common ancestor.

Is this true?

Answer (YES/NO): NO